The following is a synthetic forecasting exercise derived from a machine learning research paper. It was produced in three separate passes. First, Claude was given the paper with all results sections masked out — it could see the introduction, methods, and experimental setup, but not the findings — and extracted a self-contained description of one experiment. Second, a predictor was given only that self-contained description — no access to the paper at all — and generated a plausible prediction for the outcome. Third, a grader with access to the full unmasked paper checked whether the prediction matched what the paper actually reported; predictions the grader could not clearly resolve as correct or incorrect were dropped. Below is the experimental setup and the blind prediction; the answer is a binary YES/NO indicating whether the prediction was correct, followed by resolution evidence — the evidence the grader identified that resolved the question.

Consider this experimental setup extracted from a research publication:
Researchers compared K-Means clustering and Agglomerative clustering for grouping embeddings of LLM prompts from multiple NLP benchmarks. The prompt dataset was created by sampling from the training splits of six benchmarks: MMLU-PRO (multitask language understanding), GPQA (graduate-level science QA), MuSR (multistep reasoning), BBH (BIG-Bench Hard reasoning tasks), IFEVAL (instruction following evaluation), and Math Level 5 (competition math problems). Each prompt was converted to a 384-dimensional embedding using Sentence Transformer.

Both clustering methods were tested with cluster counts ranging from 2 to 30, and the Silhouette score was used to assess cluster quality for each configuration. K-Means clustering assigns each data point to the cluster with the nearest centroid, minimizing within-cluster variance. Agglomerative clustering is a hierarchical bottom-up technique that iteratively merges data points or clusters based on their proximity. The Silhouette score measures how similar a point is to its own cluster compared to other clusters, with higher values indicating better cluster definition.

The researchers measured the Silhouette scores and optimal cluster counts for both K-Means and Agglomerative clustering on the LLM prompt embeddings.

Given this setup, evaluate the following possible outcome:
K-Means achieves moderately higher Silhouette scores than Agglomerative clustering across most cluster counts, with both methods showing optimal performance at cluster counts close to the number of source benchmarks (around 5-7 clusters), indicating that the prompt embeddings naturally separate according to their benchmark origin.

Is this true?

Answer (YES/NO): NO